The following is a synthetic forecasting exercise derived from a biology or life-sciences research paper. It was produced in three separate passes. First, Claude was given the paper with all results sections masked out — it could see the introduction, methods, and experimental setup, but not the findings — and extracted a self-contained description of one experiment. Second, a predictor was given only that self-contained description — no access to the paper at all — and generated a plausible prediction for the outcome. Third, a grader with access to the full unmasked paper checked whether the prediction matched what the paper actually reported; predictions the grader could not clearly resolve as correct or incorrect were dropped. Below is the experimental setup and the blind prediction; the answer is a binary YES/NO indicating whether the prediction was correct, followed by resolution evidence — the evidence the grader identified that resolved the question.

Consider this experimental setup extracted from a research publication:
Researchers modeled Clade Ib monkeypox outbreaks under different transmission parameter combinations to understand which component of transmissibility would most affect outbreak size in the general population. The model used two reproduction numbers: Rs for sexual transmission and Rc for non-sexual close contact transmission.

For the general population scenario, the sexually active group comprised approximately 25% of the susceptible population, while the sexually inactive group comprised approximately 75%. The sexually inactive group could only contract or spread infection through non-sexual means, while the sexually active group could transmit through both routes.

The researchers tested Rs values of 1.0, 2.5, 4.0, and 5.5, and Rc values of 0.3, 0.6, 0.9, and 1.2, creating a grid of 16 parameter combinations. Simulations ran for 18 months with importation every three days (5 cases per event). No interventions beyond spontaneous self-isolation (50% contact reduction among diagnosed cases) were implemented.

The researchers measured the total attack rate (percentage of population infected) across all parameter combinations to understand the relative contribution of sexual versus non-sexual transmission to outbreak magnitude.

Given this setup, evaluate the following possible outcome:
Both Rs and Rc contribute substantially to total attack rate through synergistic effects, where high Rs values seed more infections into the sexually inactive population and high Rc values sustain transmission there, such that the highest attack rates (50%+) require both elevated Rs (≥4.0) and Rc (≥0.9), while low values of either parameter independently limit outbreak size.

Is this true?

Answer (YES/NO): NO